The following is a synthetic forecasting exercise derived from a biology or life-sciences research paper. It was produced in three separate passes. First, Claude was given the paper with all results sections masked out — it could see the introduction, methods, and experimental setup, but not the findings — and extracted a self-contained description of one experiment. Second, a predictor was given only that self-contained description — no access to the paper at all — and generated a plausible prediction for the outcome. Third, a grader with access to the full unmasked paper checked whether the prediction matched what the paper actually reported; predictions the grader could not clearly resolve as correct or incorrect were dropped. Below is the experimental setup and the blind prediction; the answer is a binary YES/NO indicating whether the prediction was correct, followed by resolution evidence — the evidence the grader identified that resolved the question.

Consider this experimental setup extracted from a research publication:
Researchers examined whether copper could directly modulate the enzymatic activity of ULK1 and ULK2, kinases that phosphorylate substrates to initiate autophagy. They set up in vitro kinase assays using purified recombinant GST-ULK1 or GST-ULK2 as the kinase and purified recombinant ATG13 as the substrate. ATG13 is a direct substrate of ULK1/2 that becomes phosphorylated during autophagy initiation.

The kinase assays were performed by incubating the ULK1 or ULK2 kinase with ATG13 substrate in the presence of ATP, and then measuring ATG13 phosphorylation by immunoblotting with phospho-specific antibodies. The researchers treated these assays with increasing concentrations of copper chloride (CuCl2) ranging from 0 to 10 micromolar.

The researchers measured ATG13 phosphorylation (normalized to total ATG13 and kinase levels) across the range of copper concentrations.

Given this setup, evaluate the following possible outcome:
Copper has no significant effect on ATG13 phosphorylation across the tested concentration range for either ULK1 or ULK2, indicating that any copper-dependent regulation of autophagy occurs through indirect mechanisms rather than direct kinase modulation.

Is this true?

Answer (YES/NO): NO